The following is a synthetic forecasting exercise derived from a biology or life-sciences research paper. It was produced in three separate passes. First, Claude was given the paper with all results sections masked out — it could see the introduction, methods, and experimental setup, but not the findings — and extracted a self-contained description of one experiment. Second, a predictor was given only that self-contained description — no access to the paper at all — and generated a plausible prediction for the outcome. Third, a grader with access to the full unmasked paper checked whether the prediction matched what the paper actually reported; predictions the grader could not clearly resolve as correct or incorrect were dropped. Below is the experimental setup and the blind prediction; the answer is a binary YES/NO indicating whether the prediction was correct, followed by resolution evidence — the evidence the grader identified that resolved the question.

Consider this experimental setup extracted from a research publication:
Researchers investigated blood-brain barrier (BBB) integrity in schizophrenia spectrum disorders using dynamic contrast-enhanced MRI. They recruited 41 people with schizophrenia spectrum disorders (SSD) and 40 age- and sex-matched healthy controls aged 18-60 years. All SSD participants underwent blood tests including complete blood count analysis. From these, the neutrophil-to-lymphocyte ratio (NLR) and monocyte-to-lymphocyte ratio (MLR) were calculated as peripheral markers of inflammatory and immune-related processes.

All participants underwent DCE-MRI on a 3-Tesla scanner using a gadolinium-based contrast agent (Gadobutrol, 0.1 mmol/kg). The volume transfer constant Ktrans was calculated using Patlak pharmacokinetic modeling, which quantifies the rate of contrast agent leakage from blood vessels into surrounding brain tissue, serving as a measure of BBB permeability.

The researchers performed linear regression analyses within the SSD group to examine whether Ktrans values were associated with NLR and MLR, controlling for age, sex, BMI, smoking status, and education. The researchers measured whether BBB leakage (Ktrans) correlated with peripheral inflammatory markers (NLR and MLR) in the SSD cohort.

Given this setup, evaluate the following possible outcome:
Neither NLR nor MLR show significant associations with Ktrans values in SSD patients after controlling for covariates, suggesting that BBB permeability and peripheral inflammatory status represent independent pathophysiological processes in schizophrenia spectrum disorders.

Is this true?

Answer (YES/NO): YES